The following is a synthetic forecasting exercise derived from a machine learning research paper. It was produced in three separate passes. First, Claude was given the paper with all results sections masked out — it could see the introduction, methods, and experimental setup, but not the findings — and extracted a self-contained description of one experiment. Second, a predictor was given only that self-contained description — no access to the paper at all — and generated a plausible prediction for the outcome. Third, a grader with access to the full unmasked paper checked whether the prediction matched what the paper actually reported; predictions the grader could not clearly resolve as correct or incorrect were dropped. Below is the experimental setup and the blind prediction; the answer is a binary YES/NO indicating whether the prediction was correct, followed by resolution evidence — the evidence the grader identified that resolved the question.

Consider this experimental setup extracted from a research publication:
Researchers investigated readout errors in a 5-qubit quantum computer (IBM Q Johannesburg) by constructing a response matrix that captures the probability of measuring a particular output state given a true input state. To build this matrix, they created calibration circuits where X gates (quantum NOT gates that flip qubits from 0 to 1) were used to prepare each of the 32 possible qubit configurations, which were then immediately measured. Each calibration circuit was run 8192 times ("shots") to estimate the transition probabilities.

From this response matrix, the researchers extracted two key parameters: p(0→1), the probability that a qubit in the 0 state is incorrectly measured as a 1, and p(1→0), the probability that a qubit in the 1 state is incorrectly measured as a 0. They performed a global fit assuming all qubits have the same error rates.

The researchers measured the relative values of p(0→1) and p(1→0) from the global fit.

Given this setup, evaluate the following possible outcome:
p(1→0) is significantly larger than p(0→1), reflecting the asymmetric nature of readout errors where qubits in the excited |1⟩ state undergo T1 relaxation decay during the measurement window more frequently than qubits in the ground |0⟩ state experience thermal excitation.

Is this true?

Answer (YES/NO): YES